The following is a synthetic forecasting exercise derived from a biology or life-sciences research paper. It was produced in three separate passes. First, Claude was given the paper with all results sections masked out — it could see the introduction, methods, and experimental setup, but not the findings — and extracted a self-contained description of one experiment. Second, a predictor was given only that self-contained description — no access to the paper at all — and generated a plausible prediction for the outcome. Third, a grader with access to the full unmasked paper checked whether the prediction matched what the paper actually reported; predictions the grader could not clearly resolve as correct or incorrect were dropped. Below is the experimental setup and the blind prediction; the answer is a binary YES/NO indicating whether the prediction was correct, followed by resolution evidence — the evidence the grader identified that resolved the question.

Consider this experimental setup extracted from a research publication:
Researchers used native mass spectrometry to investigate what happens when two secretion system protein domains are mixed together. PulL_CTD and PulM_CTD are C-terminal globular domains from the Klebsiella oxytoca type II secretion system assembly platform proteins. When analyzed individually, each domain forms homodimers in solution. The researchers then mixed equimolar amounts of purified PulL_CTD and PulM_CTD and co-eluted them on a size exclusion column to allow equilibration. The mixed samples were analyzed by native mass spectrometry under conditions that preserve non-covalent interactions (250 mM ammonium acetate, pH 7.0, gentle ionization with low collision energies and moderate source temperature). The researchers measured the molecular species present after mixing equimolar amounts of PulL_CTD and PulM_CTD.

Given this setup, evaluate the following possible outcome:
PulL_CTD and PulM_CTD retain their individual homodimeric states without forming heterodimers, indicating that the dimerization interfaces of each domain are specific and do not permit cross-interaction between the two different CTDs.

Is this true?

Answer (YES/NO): NO